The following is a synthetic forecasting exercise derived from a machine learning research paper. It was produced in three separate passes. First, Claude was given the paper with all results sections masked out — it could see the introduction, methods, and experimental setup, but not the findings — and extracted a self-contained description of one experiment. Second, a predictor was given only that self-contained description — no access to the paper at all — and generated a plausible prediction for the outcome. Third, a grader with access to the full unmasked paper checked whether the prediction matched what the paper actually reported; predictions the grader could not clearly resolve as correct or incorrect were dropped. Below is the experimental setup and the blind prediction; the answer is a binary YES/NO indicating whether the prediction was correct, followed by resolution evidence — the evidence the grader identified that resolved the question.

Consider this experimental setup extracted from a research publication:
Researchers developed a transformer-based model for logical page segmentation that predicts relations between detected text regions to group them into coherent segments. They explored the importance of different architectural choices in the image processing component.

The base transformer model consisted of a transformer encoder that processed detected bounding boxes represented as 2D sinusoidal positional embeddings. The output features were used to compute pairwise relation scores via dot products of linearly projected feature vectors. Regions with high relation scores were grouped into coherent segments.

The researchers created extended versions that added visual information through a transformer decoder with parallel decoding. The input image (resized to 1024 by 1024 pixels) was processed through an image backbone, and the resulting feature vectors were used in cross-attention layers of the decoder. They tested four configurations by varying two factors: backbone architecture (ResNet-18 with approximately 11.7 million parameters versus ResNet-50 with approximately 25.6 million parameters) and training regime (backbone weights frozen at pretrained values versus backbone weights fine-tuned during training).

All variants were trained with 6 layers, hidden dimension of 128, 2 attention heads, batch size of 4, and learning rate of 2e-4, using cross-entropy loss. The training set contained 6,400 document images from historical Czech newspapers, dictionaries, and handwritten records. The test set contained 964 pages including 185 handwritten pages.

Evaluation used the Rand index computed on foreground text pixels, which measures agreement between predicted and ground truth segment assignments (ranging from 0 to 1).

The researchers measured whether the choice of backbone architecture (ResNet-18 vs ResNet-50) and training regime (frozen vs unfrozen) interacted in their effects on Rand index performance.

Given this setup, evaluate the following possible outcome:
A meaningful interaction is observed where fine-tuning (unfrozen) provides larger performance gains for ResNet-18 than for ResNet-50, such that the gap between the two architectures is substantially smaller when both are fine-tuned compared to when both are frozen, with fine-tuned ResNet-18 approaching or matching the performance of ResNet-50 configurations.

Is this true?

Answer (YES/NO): NO